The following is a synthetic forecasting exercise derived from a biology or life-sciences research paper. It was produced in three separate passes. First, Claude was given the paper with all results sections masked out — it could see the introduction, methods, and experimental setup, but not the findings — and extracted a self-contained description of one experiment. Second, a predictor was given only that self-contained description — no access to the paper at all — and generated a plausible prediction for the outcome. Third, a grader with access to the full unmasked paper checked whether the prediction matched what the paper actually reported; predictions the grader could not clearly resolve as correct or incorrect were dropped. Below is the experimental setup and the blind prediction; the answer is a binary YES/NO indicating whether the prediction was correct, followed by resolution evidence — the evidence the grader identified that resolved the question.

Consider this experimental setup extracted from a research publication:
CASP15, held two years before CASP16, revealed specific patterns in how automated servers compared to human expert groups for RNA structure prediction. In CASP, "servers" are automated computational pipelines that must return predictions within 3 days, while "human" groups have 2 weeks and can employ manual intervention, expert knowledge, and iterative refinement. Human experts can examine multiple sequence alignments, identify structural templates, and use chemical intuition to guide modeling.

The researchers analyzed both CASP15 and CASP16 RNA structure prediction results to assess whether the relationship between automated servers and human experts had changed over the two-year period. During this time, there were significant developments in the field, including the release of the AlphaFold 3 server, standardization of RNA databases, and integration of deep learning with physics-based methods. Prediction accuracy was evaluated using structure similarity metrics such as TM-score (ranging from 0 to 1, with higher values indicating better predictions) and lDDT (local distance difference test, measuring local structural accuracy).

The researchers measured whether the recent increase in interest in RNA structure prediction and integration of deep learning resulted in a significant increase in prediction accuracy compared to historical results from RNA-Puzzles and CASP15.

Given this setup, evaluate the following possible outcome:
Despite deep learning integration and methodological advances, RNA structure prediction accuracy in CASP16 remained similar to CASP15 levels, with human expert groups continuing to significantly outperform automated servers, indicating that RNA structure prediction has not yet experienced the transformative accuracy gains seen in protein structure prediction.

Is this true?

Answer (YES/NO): YES